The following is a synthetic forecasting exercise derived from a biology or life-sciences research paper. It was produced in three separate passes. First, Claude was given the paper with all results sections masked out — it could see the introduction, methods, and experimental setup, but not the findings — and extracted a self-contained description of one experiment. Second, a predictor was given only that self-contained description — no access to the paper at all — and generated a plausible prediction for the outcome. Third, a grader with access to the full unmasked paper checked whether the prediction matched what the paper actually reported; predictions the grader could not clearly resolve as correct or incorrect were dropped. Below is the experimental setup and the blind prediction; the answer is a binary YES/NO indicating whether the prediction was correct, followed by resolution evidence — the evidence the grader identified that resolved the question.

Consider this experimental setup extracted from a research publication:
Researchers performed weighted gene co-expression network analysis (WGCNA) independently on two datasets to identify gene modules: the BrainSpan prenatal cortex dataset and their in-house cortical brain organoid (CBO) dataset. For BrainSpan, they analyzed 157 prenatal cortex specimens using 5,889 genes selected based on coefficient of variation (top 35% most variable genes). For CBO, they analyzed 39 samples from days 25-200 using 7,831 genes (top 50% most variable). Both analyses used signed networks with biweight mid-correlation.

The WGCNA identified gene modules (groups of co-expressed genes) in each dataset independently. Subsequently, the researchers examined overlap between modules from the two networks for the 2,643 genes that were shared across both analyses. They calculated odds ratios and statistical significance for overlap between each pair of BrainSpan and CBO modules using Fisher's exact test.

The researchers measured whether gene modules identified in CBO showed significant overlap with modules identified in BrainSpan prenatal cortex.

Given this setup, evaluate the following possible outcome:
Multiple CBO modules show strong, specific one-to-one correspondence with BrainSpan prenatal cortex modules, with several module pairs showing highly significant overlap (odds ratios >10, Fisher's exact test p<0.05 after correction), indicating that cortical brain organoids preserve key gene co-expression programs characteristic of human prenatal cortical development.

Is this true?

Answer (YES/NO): NO